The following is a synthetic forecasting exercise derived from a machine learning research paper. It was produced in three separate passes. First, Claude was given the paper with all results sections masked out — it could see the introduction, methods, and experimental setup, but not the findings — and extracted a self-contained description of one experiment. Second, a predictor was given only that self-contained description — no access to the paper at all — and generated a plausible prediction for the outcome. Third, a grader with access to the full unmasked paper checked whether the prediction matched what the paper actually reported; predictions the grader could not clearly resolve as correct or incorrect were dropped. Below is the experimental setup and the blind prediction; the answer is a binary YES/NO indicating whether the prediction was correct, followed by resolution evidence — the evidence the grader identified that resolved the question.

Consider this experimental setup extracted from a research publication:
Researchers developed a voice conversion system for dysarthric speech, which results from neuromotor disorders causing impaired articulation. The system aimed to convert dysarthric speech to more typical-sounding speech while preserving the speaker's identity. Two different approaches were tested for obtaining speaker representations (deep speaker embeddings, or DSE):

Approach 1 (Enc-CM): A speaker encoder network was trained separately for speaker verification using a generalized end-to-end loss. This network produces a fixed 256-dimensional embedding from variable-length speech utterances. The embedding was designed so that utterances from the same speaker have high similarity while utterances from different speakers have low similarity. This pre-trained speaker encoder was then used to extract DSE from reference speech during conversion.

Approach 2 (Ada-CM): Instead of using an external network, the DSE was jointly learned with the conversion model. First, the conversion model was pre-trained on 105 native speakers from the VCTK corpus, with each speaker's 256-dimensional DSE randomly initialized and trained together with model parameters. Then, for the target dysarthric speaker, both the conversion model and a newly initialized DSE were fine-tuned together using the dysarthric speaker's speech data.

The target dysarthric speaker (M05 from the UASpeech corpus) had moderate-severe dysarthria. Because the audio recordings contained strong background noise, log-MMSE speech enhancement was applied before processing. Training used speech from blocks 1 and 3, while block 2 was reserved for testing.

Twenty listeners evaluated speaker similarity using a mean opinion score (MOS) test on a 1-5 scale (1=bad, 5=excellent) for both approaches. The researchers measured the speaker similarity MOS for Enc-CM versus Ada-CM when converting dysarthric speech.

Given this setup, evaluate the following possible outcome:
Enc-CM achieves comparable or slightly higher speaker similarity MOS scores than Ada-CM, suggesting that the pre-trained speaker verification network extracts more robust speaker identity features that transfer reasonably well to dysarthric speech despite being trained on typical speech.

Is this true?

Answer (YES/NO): NO